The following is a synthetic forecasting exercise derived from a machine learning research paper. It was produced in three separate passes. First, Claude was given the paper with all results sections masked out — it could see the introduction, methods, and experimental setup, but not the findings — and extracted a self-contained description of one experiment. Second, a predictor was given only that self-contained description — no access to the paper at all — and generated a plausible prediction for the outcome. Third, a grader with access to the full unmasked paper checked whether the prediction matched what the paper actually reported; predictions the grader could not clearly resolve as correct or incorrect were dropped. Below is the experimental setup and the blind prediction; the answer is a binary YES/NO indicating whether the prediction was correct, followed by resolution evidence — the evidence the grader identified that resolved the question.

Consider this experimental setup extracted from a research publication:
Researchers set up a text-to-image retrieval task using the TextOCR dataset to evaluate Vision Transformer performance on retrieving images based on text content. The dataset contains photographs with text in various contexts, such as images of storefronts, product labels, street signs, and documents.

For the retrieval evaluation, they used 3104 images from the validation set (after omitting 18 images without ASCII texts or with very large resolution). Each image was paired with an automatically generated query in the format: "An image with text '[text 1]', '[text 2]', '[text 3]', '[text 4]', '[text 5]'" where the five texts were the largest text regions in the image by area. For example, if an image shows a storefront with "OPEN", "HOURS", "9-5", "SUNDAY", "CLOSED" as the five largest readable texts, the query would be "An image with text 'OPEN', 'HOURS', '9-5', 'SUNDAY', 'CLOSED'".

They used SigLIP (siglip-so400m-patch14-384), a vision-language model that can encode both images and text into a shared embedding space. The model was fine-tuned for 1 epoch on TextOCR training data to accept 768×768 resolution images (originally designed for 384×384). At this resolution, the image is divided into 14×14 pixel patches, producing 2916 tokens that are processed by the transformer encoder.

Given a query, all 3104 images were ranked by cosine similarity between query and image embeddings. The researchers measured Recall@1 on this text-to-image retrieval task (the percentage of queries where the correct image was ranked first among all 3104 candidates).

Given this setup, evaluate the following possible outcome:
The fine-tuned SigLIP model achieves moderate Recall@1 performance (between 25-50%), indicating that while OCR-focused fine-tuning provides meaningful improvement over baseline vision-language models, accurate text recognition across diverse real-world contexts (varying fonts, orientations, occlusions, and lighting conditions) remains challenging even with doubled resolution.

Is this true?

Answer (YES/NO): NO